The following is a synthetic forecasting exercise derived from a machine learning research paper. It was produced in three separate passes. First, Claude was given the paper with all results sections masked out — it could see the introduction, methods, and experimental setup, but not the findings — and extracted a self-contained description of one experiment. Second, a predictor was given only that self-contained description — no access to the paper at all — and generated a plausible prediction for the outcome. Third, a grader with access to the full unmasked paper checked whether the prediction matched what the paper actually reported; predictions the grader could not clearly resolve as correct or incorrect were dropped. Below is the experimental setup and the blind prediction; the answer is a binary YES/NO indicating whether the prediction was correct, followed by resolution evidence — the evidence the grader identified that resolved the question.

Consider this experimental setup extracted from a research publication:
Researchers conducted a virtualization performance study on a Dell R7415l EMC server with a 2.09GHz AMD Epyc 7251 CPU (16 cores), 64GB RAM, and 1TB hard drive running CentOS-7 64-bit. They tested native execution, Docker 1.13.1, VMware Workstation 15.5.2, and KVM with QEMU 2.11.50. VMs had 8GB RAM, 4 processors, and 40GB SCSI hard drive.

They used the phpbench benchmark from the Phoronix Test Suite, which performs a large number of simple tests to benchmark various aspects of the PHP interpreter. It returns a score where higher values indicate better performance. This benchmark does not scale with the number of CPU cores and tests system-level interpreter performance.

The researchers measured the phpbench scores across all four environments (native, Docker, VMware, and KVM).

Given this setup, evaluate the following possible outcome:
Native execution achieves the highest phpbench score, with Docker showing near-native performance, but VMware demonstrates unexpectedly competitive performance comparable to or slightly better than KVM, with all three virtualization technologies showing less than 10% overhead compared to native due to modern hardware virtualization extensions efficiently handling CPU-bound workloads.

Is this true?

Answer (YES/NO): NO